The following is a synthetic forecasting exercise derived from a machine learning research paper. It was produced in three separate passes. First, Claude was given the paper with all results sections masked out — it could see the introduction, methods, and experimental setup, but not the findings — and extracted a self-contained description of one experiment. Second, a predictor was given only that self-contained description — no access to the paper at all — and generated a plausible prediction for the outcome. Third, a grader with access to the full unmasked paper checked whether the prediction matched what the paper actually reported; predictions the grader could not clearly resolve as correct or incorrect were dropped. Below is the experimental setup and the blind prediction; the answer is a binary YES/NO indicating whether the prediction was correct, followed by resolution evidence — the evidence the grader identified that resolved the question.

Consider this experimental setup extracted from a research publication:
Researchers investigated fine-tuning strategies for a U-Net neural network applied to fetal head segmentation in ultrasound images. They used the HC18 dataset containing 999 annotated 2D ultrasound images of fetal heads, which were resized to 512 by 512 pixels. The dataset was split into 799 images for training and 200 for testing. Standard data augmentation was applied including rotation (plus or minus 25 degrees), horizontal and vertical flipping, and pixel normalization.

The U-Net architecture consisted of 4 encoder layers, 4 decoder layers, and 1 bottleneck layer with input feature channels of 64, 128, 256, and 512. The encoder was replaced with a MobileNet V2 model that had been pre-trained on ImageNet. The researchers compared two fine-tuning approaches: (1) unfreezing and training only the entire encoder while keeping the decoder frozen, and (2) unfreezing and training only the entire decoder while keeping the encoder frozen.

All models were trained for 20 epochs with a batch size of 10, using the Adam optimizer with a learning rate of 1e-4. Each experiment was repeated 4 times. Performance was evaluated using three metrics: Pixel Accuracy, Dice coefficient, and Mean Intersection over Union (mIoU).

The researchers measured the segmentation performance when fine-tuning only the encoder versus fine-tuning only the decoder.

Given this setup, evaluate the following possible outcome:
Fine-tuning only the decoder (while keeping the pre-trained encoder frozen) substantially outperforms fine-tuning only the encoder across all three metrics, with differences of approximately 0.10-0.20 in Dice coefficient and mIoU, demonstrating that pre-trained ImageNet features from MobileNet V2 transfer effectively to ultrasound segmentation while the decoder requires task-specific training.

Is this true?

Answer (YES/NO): NO